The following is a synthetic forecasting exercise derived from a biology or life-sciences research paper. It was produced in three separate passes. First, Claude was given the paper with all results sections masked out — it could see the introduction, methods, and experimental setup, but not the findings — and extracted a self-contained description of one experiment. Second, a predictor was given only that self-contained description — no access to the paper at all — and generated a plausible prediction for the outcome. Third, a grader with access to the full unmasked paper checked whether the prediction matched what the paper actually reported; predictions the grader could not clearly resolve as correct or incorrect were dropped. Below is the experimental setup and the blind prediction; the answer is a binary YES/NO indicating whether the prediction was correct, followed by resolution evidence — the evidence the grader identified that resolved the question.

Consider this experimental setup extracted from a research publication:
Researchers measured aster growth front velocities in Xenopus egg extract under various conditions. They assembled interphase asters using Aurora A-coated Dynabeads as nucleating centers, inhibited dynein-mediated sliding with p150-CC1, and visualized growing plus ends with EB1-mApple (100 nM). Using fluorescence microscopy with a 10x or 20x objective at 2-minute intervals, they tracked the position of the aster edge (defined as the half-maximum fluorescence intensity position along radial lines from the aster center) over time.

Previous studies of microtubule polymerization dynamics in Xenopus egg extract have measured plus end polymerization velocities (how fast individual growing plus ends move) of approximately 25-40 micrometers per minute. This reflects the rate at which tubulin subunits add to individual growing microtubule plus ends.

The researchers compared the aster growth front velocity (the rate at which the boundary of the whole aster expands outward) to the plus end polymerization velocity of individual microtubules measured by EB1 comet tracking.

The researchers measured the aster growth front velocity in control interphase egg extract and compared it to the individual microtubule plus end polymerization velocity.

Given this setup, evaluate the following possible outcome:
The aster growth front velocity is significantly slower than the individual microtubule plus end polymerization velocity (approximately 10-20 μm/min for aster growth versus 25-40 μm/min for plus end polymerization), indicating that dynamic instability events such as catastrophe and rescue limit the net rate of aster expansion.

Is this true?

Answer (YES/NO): YES